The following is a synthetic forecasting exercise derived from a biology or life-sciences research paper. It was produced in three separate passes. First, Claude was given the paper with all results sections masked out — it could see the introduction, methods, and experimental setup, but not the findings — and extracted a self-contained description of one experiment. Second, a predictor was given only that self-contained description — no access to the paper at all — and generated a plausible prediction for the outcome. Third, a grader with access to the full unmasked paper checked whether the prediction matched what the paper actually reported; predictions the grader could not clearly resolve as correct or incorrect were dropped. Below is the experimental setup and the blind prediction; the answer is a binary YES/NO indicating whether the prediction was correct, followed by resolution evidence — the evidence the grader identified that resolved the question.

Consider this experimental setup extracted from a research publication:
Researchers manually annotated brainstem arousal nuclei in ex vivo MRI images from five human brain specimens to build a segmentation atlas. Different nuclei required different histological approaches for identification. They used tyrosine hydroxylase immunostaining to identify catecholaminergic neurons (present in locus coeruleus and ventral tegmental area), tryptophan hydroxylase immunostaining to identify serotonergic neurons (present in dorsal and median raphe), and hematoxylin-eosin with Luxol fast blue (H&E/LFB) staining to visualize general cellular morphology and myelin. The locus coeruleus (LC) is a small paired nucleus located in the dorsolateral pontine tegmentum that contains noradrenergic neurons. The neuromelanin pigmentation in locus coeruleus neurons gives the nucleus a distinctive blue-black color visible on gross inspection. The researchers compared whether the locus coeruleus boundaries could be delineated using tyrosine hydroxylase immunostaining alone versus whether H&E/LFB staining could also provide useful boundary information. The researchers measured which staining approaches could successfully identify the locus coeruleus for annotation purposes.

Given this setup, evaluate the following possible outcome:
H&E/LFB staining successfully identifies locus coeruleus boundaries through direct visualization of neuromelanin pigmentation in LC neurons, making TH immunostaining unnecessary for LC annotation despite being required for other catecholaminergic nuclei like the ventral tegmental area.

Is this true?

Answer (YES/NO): NO